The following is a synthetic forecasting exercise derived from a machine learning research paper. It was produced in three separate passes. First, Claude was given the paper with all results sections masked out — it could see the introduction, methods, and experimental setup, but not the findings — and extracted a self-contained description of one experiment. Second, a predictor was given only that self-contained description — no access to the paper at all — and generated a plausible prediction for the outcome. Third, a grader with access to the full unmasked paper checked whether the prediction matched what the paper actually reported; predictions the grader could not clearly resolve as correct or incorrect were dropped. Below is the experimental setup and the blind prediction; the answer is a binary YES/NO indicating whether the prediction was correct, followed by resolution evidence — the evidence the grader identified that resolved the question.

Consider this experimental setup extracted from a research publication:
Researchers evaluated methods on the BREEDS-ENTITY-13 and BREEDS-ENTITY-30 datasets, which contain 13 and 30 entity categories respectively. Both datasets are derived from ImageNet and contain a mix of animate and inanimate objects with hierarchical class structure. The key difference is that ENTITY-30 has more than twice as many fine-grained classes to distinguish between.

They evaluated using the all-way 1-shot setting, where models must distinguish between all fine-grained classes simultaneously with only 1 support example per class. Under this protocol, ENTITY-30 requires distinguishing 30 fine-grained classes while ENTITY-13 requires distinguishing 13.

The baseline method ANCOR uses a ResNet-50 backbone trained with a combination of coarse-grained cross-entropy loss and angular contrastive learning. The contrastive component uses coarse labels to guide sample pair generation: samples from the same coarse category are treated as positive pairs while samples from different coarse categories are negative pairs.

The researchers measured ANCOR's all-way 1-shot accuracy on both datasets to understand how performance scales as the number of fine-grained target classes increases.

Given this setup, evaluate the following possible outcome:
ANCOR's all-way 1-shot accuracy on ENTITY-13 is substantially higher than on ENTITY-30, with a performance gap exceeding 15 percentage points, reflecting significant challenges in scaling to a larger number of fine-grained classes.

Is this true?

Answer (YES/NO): NO